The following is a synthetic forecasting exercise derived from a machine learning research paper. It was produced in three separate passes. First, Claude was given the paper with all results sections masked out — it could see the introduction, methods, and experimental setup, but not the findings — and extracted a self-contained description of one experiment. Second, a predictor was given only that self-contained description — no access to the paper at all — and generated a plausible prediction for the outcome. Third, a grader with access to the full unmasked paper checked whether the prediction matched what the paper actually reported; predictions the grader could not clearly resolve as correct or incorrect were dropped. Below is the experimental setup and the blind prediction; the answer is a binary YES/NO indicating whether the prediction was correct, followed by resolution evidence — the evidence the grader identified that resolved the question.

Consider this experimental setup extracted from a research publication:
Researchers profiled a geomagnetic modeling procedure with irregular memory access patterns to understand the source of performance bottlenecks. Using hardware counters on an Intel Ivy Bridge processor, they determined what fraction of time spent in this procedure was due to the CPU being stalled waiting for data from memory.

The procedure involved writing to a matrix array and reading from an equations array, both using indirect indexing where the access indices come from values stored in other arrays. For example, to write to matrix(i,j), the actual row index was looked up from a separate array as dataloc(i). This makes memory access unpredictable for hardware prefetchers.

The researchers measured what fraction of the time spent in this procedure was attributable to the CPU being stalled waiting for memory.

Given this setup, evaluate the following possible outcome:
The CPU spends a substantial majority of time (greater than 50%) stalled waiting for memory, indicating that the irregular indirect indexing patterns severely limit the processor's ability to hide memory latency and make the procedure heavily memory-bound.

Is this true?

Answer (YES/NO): YES